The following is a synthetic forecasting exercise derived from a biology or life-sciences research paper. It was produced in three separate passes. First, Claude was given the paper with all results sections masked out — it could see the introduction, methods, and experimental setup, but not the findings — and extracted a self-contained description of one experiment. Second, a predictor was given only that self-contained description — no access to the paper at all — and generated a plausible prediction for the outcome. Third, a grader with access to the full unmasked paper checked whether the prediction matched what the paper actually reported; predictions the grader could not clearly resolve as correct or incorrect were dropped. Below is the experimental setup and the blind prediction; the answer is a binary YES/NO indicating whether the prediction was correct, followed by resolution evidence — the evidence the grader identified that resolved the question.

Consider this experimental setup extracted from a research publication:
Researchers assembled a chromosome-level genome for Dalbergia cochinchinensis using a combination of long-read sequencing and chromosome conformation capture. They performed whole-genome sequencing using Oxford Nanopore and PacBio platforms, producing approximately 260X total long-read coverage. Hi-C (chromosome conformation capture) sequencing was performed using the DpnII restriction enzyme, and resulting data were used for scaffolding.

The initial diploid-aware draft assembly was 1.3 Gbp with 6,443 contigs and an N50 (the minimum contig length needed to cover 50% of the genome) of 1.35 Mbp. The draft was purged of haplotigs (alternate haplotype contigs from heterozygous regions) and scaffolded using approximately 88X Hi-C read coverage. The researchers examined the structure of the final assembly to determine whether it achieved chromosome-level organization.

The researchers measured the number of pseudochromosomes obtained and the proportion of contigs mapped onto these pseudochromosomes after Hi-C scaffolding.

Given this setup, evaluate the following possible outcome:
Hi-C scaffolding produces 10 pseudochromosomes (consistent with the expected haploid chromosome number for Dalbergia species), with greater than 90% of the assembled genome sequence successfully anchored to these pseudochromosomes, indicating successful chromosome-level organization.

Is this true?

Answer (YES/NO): YES